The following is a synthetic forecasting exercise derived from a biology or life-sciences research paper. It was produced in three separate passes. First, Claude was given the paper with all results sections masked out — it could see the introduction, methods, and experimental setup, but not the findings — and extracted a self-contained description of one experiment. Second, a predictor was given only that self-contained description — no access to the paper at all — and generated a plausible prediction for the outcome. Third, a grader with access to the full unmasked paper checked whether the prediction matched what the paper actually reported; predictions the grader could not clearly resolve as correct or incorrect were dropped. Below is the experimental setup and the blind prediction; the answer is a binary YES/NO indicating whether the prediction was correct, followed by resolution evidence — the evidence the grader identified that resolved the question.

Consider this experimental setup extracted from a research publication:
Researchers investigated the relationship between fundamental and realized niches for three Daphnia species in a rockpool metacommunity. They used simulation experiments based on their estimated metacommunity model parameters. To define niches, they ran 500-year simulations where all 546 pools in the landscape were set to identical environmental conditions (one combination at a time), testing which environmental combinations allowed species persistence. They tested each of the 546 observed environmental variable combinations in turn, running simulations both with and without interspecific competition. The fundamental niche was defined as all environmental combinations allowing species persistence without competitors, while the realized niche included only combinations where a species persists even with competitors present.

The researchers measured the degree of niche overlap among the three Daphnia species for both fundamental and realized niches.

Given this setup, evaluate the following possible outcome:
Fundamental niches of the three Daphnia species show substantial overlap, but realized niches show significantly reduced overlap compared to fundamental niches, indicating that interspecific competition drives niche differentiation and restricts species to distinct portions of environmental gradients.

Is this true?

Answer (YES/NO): NO